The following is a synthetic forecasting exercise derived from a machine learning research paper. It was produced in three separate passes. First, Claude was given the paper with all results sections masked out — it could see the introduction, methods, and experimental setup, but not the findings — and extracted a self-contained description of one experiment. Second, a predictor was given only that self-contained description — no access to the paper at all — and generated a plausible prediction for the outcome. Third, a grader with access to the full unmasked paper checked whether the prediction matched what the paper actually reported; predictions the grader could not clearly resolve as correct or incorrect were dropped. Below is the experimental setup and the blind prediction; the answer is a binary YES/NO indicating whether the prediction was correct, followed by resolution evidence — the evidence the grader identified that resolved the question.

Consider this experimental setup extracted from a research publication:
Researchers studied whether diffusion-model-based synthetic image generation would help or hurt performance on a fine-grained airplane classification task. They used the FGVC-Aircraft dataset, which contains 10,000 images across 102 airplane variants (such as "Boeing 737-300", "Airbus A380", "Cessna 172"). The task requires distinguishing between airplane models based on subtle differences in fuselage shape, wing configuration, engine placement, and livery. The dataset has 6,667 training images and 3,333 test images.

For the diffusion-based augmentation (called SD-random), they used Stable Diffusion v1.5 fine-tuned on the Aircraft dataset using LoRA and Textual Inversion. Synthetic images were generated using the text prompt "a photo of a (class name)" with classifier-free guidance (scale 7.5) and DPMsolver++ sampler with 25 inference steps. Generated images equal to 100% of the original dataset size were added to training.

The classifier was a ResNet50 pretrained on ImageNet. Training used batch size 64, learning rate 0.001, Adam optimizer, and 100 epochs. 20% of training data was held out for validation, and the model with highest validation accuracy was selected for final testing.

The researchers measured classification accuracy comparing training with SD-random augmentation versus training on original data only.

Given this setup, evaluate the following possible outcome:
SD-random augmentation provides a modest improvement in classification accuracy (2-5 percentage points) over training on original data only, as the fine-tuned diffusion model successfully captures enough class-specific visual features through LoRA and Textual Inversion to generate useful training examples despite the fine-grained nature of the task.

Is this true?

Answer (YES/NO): NO